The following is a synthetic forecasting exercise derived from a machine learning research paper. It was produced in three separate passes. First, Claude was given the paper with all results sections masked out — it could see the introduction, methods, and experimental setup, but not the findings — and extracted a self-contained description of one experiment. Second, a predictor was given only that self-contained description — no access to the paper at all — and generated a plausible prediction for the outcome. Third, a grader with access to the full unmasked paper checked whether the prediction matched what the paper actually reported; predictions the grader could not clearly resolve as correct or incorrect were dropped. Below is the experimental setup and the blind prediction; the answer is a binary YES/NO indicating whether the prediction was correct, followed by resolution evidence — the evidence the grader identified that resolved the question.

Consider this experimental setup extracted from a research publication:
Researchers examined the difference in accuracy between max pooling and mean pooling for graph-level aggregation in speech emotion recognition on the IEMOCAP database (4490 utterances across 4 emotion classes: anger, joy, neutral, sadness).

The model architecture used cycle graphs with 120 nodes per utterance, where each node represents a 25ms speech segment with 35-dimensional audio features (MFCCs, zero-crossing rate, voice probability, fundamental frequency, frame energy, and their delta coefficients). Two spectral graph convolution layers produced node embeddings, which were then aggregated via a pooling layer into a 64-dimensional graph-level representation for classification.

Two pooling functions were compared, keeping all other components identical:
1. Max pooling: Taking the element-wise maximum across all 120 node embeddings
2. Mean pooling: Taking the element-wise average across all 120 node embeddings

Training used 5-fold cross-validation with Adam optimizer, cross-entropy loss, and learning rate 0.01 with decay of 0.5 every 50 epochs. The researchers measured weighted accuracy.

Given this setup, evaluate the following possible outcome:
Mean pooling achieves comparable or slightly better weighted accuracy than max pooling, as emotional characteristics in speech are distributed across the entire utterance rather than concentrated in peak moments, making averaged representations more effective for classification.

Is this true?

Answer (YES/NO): YES